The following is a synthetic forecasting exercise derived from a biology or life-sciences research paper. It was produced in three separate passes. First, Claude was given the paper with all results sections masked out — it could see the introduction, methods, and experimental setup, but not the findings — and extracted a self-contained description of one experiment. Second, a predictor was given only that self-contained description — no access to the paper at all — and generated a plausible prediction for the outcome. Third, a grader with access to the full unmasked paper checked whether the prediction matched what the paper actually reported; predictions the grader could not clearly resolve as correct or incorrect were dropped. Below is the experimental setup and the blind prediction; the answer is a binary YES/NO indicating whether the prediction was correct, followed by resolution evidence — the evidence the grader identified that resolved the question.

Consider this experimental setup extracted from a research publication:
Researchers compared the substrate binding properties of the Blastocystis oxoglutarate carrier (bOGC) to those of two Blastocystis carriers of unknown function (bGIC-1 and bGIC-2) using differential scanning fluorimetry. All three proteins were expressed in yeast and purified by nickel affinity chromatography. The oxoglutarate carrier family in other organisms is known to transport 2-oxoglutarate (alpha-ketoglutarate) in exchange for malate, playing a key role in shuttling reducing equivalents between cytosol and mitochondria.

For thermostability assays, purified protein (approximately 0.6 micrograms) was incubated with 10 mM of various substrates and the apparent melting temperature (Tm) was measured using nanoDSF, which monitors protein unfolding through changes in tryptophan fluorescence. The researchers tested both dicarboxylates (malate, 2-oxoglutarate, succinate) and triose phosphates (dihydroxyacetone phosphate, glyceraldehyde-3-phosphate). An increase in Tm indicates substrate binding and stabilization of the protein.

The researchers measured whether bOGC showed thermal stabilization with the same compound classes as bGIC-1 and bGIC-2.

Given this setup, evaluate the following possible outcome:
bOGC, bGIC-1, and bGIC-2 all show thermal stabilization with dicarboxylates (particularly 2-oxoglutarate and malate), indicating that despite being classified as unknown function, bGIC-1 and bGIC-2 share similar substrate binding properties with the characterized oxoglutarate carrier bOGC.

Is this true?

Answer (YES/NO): NO